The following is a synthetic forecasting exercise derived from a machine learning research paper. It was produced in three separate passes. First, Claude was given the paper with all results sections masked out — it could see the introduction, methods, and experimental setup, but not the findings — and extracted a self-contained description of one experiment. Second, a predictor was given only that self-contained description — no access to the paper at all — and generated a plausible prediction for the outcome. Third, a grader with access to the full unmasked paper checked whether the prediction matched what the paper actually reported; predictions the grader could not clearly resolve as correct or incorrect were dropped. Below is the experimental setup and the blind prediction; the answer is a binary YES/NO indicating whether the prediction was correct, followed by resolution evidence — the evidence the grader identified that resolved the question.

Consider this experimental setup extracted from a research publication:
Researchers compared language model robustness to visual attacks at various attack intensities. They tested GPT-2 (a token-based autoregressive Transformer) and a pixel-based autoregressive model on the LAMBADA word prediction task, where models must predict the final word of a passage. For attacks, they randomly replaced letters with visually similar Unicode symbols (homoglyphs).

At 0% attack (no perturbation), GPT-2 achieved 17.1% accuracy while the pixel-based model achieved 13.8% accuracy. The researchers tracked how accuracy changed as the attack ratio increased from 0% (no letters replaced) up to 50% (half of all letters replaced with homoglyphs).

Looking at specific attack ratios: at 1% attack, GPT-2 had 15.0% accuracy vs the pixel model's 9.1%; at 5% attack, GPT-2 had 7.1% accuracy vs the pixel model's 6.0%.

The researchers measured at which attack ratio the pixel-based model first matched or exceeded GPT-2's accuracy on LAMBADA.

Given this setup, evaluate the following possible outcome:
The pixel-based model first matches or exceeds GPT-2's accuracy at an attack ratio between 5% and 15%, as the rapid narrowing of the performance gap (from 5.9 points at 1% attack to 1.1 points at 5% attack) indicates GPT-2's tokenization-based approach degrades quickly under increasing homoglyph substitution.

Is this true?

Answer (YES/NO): YES